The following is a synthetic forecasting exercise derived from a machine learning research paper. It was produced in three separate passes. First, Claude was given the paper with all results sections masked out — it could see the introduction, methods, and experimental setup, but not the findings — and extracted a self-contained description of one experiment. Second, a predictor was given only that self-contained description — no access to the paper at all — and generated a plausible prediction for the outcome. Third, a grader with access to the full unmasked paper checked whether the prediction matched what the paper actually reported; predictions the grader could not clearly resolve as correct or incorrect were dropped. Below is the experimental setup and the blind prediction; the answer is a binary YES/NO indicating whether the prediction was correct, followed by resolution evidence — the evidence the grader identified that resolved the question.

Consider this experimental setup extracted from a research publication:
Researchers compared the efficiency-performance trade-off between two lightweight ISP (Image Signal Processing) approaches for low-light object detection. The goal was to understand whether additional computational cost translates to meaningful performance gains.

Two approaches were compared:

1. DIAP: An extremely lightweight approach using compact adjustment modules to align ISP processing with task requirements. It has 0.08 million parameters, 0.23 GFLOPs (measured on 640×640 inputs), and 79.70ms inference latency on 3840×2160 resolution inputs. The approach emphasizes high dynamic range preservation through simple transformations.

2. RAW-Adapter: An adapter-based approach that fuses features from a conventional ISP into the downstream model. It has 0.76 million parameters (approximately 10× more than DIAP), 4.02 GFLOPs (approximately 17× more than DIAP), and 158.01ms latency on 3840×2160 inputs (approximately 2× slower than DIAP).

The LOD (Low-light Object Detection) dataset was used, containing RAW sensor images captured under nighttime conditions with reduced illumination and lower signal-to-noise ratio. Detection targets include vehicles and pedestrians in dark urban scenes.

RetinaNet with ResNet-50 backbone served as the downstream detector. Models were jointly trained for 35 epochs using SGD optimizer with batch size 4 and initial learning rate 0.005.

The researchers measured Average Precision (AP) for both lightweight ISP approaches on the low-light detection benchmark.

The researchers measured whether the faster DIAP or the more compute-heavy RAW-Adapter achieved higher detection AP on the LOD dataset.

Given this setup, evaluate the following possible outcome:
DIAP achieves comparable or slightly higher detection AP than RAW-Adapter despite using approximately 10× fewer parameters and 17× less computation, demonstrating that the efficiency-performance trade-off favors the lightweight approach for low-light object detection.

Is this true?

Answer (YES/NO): NO